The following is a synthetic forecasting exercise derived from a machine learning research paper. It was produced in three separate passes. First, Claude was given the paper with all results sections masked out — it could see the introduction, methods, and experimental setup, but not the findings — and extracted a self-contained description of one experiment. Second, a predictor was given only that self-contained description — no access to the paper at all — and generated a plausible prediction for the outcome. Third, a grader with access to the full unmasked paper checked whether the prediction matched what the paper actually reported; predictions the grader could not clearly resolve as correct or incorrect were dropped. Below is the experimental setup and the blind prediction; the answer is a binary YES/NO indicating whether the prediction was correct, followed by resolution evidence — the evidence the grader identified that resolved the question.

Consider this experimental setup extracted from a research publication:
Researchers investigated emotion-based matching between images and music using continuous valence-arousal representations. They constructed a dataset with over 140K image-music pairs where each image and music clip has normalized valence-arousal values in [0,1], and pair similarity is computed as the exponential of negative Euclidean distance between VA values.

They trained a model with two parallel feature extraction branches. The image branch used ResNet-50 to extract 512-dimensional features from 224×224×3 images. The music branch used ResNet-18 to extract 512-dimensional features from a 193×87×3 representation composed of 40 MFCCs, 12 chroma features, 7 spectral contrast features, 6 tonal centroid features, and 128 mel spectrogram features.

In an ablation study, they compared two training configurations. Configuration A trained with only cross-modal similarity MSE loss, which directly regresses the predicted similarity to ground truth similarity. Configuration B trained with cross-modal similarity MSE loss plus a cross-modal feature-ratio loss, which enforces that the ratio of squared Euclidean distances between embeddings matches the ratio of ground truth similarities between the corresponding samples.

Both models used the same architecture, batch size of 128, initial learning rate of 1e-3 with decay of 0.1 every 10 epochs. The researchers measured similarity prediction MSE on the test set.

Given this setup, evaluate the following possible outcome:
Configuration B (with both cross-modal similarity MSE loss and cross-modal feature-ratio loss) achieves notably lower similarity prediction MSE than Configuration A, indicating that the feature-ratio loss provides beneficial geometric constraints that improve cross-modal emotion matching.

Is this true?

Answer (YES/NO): YES